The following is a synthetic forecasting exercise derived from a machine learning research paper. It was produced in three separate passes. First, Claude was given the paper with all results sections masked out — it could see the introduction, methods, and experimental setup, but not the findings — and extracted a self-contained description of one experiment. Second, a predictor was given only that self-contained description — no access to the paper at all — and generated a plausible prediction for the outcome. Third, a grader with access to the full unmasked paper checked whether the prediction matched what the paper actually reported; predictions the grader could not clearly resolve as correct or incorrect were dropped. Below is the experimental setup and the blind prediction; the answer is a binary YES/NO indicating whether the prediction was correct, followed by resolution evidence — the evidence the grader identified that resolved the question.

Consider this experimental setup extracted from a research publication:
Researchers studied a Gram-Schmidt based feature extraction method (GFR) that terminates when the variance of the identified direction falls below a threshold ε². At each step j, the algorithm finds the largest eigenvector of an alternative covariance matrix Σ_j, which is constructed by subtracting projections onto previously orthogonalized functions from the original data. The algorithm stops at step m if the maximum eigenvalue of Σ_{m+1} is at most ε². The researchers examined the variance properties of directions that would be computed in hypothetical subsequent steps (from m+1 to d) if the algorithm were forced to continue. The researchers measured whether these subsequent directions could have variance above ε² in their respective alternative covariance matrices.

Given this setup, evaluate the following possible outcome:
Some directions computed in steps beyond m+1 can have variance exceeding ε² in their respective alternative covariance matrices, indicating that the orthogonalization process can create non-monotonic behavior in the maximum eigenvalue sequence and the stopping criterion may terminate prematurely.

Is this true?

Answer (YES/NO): NO